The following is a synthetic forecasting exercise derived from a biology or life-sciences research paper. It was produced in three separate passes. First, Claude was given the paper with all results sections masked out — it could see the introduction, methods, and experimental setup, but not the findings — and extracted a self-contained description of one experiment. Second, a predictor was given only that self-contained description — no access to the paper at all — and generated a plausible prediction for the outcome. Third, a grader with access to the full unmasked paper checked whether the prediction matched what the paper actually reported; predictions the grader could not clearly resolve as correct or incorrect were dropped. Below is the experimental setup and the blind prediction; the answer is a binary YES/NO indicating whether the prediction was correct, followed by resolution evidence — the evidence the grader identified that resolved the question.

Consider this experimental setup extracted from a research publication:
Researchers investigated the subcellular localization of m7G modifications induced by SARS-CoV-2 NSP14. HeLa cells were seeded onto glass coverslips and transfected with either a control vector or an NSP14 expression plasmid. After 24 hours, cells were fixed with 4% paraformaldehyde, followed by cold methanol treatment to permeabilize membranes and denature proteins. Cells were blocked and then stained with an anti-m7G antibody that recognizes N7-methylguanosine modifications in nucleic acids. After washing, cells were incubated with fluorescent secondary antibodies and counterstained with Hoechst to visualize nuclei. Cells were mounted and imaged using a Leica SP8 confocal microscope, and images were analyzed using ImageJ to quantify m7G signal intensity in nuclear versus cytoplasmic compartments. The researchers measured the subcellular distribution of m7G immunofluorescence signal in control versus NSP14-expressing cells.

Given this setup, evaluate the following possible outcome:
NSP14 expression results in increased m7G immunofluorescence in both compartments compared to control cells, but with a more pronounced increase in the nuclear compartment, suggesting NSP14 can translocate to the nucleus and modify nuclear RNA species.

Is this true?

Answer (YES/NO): NO